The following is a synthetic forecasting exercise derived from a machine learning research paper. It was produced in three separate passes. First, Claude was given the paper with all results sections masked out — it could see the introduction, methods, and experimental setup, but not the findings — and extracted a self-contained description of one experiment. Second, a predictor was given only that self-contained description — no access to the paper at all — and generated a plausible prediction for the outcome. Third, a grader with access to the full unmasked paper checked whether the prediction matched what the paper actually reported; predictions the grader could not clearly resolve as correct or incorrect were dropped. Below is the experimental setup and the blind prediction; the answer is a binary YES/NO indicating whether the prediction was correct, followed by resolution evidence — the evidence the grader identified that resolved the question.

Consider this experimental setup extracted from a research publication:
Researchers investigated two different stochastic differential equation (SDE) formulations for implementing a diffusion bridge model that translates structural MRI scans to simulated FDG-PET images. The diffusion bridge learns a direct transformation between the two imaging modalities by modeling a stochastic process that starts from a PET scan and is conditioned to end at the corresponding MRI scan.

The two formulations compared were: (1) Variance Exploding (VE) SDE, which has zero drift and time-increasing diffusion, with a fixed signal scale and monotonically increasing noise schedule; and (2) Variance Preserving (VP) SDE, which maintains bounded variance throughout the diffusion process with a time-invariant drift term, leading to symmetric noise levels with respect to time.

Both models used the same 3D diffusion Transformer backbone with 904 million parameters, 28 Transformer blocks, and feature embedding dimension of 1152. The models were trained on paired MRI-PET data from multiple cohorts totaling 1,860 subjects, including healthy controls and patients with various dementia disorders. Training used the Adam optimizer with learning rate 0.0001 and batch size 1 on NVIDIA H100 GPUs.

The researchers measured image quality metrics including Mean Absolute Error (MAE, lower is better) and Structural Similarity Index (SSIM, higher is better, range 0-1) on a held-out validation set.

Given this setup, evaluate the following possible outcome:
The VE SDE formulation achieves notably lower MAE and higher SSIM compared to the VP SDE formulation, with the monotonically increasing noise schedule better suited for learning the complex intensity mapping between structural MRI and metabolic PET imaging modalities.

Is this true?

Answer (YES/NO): NO